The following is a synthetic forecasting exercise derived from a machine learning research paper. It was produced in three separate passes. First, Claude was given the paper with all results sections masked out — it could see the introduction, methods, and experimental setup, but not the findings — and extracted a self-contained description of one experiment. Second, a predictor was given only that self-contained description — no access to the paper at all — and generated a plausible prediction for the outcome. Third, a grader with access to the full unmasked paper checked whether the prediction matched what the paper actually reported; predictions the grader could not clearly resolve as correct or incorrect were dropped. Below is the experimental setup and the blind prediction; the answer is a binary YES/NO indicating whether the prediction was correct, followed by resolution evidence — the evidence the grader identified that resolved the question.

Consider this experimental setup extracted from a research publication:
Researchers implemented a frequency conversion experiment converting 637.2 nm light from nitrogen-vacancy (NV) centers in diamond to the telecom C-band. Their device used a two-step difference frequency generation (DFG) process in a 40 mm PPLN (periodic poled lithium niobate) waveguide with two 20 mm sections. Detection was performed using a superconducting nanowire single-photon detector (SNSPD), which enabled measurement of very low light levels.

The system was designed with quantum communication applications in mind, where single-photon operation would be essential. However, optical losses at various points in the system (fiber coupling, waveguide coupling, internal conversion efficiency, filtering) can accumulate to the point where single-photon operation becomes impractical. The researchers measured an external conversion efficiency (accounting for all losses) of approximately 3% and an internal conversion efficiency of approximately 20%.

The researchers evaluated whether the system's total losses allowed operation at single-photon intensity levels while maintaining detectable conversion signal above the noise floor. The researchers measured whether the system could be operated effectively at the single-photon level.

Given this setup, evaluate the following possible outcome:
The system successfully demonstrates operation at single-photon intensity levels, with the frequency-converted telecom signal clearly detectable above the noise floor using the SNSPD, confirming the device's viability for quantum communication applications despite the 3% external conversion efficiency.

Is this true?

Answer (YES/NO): NO